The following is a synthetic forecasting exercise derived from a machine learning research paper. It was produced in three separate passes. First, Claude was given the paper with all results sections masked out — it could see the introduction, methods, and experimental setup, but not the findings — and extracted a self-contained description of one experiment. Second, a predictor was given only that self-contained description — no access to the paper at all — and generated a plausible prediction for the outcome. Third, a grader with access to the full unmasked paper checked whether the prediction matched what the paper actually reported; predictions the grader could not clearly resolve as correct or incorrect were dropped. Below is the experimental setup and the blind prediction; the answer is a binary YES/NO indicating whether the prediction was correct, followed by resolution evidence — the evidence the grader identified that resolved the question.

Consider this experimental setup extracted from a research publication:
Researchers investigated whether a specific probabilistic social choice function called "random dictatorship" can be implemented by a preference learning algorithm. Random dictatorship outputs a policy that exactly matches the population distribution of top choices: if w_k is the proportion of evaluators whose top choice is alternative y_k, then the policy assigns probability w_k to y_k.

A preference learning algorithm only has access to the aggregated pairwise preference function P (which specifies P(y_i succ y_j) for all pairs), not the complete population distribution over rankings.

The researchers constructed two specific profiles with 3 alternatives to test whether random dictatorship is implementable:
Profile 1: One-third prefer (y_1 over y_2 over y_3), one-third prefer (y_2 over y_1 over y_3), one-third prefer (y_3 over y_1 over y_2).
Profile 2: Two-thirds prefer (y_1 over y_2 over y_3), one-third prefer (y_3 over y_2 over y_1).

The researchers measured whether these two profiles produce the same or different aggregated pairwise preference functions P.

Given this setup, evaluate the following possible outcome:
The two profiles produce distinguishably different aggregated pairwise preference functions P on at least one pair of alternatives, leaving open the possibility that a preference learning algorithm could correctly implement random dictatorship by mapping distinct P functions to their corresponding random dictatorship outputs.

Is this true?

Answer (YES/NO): NO